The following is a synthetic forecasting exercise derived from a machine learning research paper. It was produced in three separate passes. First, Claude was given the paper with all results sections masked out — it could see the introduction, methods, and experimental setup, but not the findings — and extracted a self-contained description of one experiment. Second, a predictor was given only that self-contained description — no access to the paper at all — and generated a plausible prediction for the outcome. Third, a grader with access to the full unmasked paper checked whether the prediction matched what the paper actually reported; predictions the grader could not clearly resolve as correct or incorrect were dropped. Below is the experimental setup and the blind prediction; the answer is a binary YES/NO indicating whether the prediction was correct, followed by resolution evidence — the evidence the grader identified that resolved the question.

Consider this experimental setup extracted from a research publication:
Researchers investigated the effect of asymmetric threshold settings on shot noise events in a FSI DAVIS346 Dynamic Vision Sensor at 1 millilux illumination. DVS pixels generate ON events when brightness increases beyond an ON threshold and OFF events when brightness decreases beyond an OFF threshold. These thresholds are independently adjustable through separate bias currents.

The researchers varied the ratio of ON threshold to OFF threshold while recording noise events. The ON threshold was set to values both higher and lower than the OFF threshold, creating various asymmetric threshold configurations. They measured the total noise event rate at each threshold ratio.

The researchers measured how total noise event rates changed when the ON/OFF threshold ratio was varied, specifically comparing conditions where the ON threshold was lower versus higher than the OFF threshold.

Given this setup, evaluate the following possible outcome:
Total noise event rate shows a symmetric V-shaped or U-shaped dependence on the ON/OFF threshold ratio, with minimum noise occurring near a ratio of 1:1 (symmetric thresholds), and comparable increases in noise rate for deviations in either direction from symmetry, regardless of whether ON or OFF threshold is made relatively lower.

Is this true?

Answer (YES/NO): NO